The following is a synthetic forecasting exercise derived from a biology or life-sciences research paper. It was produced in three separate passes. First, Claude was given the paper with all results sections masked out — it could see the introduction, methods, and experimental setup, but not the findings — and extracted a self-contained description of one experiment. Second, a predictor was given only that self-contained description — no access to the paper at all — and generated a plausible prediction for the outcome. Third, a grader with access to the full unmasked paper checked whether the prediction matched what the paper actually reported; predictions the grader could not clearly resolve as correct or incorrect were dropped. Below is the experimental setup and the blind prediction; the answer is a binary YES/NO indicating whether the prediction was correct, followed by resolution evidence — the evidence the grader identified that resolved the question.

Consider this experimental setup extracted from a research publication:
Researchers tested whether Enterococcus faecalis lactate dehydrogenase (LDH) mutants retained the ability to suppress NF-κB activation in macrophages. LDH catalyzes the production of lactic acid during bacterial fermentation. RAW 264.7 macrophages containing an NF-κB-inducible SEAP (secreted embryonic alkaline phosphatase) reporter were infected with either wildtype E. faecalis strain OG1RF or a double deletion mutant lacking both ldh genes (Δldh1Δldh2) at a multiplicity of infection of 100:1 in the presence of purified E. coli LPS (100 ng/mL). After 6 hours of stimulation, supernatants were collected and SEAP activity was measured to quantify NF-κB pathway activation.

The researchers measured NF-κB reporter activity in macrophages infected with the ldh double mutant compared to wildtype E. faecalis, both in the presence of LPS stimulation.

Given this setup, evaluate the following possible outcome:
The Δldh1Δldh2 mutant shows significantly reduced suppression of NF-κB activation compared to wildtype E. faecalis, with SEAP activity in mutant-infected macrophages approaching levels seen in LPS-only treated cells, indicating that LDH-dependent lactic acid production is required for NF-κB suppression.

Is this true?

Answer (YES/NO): YES